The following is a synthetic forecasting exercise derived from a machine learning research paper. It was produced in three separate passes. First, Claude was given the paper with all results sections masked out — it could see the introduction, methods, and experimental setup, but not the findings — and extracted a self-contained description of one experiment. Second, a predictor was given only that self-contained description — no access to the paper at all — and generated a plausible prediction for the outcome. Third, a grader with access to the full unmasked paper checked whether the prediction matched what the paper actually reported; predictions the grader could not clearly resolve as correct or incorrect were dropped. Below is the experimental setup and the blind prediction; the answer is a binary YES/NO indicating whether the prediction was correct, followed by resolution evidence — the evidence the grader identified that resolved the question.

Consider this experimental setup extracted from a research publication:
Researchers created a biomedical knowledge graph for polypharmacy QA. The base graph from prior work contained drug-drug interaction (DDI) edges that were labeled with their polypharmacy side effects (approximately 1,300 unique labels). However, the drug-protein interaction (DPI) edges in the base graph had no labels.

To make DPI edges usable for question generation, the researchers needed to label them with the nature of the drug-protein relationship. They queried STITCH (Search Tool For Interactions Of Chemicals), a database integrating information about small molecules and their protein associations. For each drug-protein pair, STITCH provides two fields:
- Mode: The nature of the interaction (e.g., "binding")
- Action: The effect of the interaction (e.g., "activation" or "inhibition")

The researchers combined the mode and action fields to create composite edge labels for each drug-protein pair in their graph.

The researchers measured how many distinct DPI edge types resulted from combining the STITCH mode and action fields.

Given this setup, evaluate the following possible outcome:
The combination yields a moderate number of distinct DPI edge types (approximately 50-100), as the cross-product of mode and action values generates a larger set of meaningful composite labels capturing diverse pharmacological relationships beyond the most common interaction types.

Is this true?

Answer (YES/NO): NO